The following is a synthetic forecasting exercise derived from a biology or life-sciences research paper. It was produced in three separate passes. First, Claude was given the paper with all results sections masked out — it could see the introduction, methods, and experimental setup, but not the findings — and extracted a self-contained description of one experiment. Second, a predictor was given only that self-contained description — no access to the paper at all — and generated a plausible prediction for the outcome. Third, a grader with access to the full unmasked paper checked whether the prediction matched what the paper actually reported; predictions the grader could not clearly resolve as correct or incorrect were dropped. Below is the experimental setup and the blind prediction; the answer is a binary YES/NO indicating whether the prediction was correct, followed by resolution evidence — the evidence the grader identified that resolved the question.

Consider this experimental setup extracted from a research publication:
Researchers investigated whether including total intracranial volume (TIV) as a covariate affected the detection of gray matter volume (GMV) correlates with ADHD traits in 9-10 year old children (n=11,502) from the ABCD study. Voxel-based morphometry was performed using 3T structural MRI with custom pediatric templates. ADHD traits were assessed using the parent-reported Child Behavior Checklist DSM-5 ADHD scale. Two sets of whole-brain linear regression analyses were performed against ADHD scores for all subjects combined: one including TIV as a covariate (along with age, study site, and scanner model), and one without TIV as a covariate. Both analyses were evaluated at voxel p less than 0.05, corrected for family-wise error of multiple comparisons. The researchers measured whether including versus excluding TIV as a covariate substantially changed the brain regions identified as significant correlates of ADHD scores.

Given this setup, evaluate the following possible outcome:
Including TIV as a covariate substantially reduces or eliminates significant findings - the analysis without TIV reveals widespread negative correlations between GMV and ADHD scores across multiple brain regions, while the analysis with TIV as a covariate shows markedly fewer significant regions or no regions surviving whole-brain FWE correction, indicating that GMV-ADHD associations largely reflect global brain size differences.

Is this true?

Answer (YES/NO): NO